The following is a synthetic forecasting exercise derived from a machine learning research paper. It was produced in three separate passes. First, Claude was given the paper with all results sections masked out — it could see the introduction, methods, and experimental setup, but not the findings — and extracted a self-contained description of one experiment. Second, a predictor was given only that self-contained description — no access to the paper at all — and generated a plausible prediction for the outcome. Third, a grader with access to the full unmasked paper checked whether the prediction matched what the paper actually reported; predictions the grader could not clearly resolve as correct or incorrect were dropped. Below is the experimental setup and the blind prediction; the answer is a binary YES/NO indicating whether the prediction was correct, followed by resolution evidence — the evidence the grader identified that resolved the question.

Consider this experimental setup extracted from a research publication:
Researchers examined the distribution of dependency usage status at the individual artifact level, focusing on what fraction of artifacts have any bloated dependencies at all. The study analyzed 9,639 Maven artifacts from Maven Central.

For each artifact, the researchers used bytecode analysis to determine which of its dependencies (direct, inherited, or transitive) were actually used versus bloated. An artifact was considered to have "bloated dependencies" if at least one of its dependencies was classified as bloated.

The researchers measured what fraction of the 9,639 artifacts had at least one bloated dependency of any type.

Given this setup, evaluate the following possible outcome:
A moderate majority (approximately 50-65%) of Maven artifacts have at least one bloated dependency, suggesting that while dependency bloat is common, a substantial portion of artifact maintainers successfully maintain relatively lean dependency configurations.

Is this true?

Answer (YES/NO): NO